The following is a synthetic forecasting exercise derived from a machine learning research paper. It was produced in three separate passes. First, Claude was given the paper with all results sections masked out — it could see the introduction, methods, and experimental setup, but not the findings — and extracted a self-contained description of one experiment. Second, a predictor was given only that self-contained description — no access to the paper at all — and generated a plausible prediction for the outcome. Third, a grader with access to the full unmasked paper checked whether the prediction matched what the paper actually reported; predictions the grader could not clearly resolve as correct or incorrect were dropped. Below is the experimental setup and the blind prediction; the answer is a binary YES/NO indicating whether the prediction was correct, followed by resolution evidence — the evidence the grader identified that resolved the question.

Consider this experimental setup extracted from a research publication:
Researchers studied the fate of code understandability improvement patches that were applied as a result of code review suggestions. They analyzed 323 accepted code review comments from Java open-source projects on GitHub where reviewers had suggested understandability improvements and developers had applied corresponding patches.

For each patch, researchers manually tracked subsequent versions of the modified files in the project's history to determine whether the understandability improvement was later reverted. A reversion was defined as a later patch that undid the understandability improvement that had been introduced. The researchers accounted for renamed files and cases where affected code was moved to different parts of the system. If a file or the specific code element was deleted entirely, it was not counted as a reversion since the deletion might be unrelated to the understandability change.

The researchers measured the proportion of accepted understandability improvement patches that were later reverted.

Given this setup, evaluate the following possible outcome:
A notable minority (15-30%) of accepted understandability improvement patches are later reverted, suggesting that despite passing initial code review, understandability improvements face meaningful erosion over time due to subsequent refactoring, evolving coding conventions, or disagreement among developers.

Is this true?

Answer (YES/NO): NO